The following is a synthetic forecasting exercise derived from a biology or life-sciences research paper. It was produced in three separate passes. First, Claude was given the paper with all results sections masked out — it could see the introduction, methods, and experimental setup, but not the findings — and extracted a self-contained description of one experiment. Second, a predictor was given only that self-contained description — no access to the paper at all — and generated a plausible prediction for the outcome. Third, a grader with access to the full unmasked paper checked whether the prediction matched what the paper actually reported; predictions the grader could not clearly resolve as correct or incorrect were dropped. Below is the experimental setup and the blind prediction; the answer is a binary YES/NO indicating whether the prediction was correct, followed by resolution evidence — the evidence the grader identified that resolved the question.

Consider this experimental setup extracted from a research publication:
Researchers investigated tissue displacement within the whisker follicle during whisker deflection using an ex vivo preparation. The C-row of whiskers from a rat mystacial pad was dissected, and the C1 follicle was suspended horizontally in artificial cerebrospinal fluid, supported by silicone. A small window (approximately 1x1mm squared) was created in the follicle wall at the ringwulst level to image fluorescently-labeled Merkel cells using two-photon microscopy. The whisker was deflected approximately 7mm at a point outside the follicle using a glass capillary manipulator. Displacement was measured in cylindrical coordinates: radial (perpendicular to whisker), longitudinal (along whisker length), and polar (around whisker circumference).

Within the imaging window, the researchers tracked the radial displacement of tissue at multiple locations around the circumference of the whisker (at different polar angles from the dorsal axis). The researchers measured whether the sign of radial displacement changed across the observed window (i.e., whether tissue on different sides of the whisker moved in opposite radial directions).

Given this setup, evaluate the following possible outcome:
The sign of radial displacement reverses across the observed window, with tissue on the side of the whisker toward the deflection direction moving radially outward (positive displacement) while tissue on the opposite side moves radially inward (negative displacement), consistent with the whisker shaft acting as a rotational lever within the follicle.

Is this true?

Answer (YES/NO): NO